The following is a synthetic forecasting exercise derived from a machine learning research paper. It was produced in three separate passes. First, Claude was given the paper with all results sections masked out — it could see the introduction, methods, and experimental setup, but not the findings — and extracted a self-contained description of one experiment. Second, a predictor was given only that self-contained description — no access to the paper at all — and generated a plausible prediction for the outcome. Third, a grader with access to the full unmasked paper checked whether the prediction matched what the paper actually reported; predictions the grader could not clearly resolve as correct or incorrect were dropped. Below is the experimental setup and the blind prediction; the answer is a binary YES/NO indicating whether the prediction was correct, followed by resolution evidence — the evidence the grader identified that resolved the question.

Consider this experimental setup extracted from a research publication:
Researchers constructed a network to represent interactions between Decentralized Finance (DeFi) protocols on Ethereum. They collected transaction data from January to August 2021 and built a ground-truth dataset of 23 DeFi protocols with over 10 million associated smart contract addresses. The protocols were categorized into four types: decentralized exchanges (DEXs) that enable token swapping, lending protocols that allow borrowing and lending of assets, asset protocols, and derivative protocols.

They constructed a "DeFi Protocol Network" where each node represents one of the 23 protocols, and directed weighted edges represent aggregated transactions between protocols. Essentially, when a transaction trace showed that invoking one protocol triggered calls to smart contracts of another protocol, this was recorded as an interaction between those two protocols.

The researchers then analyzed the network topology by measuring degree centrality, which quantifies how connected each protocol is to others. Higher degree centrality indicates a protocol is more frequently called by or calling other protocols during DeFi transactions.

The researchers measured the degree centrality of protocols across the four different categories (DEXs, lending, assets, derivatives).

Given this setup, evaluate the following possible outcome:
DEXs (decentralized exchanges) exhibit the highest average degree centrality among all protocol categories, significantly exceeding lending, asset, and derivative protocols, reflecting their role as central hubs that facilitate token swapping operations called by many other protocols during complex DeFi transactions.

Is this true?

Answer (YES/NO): NO